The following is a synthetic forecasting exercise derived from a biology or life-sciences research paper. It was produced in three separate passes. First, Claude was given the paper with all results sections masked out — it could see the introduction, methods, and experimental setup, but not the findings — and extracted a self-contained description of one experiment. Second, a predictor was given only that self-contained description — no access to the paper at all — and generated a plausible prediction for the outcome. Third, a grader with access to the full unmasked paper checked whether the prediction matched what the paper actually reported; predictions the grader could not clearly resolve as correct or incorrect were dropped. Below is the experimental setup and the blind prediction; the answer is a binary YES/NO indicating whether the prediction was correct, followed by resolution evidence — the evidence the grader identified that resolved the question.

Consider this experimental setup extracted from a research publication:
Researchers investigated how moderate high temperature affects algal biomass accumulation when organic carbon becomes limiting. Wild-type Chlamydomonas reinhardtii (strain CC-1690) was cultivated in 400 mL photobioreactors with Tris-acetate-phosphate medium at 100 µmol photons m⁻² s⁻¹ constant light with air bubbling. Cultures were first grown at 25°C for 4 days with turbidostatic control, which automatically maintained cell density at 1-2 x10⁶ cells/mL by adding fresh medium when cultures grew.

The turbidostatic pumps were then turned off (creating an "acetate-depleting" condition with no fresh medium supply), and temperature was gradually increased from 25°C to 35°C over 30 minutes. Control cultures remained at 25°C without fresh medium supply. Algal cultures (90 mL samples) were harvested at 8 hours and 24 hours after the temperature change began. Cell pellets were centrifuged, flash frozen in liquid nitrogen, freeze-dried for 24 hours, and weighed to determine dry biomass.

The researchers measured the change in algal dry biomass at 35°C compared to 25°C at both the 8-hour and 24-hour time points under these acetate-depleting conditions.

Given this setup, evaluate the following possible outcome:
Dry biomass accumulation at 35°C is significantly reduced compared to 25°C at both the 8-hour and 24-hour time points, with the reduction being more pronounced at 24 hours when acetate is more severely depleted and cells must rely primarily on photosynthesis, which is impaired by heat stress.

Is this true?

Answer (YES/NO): NO